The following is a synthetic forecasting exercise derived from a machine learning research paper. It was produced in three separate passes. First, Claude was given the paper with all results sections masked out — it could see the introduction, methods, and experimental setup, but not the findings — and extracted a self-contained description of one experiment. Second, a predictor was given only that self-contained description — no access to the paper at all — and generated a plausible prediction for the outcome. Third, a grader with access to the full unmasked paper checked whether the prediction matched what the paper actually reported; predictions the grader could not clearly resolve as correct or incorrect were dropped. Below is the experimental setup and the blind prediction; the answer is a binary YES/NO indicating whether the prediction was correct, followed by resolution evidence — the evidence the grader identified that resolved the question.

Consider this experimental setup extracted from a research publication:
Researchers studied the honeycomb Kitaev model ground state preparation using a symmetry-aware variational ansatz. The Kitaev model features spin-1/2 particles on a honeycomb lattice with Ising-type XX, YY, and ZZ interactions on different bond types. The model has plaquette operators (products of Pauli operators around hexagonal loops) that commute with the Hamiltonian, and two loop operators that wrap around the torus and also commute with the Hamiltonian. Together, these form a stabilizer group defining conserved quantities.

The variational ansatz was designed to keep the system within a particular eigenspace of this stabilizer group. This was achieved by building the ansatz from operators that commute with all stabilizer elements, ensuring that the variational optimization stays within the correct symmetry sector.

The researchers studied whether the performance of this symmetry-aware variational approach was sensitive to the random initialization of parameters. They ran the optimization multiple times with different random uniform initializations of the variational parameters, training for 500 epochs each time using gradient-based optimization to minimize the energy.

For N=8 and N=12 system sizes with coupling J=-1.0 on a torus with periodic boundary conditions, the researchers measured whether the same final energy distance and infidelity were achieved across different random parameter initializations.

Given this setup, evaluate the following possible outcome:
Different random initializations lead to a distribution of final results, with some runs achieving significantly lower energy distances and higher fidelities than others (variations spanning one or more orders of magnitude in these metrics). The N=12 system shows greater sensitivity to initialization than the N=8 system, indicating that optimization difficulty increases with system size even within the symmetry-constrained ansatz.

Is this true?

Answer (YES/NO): NO